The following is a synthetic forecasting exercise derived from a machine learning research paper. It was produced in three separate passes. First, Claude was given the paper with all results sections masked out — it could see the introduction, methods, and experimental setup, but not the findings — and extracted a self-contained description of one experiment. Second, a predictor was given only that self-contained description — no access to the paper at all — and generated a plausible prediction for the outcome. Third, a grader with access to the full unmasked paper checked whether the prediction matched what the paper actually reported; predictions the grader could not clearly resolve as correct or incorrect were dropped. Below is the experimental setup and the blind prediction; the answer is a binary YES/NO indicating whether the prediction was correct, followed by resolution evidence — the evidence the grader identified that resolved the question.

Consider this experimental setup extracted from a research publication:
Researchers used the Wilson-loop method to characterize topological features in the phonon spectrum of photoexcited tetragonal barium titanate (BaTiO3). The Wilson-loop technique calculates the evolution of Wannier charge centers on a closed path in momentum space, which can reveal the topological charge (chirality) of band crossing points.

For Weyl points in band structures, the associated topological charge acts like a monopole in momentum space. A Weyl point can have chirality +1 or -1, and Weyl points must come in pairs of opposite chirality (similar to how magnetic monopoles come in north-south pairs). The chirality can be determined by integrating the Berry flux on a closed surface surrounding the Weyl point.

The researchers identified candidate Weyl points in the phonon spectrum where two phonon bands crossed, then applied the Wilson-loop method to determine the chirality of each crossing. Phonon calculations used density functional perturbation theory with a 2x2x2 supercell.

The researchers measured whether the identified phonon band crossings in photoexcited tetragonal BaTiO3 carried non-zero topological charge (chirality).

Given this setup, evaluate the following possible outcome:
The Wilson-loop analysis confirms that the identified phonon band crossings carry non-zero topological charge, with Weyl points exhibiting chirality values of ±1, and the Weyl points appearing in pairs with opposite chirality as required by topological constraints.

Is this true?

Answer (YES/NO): YES